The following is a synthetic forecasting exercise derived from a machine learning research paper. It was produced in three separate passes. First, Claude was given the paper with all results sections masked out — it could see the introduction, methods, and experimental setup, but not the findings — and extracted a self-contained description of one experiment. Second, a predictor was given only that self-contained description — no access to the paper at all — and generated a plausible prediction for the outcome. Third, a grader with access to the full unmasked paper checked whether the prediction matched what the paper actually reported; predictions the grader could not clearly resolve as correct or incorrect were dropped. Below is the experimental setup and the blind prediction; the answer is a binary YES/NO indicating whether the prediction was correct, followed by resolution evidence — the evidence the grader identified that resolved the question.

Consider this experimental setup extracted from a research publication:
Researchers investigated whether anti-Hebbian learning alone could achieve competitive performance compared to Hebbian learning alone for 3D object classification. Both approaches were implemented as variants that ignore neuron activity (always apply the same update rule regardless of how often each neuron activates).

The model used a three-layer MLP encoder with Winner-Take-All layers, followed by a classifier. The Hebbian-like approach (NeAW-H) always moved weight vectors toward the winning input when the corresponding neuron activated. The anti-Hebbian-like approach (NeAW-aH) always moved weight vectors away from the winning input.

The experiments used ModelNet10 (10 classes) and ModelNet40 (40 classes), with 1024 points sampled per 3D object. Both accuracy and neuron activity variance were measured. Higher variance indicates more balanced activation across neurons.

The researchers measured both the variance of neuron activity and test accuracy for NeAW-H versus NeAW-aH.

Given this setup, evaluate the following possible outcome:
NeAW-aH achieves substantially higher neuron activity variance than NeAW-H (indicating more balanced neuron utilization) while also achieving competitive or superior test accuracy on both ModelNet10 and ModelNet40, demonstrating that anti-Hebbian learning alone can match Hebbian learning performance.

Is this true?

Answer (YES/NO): NO